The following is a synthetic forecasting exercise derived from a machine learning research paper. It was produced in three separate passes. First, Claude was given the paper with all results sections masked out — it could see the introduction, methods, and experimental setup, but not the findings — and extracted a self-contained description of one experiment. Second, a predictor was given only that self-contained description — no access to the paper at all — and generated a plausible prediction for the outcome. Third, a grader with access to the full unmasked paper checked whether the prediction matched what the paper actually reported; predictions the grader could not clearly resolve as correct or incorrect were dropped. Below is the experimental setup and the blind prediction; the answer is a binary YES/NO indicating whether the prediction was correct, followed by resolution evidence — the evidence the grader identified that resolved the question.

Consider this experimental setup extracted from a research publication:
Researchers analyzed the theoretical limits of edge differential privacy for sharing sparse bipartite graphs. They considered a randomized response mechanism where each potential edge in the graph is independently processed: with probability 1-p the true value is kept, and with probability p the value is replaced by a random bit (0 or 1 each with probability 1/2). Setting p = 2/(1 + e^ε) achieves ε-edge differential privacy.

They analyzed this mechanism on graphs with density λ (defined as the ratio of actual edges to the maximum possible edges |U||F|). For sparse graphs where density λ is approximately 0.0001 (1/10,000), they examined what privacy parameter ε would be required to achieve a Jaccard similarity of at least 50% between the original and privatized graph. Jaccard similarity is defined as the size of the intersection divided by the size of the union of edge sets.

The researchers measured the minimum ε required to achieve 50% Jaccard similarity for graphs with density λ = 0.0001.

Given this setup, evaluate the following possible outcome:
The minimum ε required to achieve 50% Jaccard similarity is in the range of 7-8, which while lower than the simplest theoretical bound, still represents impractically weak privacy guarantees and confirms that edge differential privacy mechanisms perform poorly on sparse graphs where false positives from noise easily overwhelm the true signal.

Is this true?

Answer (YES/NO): NO